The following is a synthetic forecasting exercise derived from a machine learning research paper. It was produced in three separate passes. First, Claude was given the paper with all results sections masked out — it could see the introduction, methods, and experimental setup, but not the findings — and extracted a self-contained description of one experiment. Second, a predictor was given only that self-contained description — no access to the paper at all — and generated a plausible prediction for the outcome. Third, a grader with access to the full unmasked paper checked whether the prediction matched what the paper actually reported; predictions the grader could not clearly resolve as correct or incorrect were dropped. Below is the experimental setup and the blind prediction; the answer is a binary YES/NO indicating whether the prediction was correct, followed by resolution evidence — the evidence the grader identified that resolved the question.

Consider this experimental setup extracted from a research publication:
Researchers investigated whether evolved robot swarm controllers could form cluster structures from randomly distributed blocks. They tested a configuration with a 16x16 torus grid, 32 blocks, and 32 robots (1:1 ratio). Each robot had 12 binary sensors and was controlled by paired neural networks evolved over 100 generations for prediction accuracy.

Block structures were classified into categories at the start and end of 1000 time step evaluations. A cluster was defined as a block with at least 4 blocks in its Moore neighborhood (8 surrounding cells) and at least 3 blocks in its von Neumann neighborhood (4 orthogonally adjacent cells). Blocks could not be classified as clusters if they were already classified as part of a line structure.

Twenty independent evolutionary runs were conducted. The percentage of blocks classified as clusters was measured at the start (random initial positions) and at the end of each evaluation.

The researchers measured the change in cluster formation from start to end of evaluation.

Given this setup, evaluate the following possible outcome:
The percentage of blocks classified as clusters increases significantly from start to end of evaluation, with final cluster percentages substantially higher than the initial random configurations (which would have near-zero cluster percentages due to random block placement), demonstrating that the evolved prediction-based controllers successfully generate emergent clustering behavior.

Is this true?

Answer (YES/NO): NO